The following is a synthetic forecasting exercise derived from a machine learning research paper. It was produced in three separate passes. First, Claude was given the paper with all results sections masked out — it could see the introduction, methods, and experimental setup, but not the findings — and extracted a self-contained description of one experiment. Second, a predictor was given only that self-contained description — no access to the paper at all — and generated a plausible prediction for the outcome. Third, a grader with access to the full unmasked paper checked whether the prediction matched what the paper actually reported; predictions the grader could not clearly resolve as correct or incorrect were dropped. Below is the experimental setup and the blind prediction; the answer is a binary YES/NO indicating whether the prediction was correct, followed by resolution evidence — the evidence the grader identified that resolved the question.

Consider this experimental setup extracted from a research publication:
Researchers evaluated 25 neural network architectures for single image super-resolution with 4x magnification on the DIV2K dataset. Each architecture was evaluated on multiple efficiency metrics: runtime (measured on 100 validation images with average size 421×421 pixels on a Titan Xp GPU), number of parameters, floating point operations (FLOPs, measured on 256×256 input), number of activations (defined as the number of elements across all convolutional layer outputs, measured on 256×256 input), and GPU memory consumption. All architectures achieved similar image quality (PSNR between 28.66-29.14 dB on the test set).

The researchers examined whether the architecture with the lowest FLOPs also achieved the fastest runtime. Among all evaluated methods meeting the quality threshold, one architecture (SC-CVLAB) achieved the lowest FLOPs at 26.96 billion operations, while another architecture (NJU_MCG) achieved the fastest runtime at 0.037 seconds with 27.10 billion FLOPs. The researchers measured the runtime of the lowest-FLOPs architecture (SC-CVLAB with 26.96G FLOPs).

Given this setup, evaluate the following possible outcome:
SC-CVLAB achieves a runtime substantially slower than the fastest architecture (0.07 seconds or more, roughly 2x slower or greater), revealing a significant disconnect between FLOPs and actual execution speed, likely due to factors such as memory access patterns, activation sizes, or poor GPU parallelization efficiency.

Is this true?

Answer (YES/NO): YES